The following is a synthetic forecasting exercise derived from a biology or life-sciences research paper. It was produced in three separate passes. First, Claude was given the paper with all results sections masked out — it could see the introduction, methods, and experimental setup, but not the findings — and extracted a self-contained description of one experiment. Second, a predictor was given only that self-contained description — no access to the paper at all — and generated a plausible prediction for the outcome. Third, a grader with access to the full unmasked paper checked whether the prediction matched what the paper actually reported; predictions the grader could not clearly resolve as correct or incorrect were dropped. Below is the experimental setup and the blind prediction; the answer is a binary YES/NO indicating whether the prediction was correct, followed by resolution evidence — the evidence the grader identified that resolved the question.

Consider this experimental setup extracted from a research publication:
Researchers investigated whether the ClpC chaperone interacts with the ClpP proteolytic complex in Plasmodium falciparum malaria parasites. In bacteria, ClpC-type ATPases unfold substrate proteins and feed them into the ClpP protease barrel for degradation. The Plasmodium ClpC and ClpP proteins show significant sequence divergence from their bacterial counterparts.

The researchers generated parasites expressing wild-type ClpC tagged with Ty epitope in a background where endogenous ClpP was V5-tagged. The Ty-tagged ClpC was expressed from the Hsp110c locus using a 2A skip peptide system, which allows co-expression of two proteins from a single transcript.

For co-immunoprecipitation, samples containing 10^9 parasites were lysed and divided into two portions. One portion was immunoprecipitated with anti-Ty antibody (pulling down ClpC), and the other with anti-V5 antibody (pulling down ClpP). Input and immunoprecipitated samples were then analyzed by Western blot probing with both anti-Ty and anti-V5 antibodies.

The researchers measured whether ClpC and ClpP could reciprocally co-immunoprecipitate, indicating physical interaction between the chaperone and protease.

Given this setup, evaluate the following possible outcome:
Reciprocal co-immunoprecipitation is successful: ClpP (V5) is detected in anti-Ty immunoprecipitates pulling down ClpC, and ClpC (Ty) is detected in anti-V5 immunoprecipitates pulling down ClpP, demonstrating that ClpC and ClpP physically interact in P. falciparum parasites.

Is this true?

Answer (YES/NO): YES